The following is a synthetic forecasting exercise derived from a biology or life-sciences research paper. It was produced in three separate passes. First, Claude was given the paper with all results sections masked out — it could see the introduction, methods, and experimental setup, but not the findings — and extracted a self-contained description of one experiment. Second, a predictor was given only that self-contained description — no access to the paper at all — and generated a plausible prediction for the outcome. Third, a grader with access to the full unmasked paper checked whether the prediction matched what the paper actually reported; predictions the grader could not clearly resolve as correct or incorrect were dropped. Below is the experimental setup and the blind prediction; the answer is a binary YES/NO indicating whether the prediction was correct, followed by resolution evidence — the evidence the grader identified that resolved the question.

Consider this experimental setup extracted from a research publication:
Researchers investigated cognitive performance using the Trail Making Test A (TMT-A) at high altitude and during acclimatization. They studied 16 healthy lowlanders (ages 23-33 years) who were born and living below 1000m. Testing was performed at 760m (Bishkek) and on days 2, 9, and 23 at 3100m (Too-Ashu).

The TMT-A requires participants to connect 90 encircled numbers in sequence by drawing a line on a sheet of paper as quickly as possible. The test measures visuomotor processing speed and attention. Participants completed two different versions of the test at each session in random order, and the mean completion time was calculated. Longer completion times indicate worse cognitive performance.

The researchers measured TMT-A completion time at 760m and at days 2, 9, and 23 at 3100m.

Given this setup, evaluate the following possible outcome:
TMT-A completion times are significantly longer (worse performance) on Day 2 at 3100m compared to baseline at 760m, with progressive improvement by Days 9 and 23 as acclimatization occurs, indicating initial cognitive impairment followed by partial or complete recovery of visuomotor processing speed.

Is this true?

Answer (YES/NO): NO